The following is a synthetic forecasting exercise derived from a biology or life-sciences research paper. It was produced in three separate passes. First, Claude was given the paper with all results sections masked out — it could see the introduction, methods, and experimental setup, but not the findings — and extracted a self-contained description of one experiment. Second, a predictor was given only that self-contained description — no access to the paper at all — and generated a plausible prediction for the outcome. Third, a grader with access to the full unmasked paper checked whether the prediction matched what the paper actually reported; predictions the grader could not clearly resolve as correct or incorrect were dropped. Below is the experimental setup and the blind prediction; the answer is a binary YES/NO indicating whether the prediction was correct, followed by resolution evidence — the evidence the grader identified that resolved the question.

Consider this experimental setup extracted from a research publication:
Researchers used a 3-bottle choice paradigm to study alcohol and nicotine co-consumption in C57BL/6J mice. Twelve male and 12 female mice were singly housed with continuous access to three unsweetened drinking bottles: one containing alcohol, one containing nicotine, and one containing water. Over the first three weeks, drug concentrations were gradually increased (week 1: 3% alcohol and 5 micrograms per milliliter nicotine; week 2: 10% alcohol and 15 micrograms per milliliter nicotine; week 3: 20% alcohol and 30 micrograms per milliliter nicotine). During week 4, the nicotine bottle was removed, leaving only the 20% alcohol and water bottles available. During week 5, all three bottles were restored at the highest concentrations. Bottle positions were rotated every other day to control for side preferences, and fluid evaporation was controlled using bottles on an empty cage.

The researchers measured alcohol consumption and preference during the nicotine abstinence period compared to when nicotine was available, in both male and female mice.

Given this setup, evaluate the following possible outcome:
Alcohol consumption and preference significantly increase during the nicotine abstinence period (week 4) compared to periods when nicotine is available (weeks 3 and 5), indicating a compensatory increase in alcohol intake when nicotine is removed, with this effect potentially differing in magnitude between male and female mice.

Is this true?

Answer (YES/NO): NO